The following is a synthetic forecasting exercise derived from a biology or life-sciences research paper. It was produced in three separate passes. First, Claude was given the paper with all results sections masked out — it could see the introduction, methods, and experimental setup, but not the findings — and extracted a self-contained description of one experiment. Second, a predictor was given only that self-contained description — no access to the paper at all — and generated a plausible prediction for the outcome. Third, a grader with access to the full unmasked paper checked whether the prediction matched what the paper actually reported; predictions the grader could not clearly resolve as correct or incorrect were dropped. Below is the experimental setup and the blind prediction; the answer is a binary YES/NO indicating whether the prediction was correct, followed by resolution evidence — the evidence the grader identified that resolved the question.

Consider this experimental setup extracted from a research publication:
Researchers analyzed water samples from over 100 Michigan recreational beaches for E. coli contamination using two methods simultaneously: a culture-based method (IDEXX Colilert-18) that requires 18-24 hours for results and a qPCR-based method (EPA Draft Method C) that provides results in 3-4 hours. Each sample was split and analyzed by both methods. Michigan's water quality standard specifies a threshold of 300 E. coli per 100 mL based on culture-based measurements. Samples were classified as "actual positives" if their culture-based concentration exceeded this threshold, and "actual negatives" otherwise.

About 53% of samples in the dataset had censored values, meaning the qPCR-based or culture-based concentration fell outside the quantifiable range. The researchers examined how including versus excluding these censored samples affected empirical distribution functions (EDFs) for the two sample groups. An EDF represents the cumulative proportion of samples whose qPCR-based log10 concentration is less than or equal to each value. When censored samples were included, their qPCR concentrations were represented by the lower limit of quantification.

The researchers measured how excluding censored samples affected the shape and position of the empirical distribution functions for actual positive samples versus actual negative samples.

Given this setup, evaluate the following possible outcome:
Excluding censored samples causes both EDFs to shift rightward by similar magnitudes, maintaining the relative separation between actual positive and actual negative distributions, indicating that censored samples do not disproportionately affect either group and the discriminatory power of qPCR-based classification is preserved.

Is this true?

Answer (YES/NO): NO